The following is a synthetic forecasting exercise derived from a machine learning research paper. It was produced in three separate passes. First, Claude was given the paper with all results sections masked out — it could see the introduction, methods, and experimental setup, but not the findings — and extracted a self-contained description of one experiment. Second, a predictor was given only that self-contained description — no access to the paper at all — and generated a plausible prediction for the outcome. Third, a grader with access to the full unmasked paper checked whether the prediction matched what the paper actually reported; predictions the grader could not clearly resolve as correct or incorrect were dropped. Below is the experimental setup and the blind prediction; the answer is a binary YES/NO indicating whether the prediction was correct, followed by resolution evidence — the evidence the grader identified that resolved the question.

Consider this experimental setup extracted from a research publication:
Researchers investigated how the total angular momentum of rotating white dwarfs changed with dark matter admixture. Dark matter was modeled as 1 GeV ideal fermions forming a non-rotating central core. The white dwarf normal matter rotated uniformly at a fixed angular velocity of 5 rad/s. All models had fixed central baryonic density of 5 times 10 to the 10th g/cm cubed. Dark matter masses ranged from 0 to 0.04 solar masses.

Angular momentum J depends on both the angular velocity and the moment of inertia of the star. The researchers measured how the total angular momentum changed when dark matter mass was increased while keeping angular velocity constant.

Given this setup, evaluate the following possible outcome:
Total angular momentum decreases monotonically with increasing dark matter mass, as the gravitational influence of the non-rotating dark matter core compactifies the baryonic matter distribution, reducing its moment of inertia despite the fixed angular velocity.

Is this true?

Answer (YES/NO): NO